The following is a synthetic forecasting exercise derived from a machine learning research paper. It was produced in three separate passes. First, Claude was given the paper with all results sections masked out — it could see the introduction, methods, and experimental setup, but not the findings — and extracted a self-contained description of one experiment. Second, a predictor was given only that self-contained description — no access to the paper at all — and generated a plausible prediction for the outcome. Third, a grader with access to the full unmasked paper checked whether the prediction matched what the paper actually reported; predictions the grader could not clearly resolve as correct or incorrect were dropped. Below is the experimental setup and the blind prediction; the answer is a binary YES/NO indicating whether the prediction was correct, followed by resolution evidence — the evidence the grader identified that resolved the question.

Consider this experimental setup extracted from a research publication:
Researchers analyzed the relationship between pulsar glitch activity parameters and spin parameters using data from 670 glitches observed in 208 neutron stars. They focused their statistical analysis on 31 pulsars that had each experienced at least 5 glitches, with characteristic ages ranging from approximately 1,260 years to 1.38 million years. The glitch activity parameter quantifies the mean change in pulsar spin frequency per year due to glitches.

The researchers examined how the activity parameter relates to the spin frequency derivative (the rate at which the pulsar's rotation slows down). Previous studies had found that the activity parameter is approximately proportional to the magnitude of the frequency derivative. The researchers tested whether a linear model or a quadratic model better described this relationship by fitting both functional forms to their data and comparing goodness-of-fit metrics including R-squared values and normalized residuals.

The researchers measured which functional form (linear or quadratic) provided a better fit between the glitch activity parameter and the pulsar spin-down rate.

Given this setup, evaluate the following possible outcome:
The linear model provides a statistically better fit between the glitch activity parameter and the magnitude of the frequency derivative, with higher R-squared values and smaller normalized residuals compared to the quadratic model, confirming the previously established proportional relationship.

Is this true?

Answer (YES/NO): NO